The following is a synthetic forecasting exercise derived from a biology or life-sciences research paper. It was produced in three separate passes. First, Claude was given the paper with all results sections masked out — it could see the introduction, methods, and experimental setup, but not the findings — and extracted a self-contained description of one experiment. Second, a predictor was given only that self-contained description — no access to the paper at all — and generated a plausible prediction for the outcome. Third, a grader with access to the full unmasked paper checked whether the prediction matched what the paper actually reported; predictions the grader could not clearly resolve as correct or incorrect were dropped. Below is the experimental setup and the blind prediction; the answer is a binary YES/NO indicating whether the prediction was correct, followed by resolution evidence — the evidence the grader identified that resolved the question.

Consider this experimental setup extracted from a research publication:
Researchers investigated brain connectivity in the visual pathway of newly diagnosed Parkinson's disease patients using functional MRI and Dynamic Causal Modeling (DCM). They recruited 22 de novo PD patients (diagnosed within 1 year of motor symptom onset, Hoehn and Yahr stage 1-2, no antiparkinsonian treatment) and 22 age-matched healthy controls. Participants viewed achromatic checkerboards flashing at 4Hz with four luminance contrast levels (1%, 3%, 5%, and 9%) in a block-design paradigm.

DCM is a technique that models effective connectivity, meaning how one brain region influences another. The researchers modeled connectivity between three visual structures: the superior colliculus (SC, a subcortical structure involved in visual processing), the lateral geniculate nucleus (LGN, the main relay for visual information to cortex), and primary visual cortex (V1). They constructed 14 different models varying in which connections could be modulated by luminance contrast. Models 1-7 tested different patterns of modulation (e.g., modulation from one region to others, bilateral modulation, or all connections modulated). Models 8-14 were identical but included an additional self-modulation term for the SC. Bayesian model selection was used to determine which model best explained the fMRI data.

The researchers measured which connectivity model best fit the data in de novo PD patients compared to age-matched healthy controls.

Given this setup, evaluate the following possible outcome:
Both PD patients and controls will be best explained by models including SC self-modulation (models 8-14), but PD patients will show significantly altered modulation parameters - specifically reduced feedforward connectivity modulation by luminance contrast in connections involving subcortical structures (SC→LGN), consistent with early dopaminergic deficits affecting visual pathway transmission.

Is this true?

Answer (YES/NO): YES